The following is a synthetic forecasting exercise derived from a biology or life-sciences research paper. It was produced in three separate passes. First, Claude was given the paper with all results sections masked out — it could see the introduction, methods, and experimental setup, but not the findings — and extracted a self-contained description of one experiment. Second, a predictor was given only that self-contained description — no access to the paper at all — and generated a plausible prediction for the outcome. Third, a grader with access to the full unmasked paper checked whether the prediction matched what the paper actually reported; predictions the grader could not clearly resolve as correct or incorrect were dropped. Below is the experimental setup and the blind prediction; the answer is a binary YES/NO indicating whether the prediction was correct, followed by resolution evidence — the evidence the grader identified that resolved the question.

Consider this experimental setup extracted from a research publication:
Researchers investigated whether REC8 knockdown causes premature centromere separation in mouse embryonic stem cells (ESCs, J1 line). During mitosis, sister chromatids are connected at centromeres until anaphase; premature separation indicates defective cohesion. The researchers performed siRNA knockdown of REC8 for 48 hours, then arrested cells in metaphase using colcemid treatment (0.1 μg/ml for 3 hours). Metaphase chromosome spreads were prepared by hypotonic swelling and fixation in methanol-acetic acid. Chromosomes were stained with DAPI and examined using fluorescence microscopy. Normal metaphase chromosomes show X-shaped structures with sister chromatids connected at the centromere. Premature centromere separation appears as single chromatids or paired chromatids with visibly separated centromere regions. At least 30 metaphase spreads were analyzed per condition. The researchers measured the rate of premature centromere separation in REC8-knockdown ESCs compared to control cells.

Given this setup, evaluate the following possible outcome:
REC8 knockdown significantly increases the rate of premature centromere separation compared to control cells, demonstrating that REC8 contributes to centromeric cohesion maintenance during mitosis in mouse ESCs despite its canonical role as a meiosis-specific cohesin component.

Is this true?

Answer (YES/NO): YES